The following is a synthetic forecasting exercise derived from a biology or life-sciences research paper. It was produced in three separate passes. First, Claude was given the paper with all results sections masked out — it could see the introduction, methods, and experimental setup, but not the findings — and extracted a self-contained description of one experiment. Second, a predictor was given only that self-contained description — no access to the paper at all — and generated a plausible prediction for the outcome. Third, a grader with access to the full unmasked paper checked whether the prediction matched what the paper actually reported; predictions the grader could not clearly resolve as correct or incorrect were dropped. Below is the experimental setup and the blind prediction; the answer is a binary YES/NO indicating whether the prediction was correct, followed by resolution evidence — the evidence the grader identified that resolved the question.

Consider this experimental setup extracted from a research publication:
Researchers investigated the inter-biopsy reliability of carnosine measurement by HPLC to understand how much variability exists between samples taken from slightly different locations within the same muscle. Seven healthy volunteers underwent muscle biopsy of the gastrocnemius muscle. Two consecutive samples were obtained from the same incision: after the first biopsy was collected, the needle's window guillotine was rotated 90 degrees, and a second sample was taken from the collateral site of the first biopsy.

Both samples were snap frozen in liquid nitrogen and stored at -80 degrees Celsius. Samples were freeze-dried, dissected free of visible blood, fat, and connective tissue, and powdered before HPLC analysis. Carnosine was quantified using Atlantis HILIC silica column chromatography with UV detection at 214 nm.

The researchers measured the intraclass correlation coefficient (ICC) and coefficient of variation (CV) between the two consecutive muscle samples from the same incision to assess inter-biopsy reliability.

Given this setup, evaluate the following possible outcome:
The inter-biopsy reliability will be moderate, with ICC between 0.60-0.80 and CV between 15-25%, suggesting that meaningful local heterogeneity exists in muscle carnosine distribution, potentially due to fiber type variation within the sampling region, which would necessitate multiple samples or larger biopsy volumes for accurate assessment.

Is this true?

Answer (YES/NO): NO